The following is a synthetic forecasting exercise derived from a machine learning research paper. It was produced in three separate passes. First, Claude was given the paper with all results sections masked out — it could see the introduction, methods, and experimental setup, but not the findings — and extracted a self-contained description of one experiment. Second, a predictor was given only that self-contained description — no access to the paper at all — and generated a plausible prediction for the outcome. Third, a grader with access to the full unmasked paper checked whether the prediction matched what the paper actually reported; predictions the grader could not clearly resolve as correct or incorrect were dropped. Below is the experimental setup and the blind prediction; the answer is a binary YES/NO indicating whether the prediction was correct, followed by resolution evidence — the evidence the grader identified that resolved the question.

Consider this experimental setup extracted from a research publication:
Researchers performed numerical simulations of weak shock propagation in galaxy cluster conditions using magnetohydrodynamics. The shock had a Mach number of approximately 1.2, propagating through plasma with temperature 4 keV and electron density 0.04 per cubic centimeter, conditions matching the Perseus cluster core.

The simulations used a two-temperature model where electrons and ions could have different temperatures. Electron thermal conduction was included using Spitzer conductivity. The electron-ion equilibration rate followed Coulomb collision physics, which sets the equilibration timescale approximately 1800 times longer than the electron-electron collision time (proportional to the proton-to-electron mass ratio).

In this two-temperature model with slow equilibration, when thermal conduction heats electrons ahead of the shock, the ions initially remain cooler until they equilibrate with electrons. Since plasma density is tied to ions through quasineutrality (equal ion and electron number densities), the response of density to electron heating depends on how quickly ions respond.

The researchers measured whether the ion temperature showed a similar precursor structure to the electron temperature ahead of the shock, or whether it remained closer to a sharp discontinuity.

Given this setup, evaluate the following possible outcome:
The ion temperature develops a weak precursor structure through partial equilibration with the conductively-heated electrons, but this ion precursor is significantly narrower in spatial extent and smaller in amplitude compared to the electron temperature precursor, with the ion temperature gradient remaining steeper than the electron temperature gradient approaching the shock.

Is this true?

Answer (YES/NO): NO